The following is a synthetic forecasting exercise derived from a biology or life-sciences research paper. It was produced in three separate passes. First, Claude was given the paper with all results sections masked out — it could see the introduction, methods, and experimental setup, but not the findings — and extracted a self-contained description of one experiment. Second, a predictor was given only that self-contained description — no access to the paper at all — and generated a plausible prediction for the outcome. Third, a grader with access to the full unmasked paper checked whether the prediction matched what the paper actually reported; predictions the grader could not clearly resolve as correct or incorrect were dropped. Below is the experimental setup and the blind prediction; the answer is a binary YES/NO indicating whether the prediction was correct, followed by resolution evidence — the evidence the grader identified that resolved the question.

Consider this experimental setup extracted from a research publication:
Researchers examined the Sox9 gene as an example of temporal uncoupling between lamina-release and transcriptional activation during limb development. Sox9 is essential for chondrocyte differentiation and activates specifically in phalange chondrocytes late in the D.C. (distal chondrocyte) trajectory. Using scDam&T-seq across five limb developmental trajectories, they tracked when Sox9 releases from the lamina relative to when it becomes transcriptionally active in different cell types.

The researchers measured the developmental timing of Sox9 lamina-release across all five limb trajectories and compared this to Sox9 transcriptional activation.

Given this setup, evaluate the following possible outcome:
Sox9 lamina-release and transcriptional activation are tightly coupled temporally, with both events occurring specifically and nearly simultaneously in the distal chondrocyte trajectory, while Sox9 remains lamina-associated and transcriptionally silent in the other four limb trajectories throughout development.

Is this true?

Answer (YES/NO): NO